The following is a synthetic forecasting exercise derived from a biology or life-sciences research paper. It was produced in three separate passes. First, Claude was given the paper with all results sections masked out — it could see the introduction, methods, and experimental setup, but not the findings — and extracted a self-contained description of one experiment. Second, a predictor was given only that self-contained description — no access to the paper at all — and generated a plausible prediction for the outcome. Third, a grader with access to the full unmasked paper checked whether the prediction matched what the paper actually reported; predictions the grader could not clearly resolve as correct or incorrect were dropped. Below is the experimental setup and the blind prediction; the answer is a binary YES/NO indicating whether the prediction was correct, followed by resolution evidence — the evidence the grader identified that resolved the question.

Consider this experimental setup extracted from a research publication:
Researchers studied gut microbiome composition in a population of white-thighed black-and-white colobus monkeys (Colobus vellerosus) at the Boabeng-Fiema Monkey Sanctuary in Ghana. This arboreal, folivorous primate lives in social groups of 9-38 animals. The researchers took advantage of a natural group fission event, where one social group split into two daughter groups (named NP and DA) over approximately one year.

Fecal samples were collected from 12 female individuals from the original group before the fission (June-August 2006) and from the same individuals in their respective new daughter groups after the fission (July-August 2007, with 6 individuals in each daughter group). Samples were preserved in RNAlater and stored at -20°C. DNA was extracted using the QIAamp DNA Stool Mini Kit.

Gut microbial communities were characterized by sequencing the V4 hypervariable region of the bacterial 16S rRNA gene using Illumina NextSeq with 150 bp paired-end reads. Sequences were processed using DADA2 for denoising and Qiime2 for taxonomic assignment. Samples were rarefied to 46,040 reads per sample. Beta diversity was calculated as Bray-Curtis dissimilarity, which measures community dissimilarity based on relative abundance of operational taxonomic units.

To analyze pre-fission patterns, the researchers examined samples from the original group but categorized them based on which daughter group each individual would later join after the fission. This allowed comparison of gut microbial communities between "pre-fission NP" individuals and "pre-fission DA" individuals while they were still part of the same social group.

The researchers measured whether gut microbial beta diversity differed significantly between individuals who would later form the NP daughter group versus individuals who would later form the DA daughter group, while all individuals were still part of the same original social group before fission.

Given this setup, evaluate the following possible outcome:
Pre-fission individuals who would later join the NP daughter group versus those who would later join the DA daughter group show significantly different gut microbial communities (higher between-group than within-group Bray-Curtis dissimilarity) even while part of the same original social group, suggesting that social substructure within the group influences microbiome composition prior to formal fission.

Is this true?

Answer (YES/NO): NO